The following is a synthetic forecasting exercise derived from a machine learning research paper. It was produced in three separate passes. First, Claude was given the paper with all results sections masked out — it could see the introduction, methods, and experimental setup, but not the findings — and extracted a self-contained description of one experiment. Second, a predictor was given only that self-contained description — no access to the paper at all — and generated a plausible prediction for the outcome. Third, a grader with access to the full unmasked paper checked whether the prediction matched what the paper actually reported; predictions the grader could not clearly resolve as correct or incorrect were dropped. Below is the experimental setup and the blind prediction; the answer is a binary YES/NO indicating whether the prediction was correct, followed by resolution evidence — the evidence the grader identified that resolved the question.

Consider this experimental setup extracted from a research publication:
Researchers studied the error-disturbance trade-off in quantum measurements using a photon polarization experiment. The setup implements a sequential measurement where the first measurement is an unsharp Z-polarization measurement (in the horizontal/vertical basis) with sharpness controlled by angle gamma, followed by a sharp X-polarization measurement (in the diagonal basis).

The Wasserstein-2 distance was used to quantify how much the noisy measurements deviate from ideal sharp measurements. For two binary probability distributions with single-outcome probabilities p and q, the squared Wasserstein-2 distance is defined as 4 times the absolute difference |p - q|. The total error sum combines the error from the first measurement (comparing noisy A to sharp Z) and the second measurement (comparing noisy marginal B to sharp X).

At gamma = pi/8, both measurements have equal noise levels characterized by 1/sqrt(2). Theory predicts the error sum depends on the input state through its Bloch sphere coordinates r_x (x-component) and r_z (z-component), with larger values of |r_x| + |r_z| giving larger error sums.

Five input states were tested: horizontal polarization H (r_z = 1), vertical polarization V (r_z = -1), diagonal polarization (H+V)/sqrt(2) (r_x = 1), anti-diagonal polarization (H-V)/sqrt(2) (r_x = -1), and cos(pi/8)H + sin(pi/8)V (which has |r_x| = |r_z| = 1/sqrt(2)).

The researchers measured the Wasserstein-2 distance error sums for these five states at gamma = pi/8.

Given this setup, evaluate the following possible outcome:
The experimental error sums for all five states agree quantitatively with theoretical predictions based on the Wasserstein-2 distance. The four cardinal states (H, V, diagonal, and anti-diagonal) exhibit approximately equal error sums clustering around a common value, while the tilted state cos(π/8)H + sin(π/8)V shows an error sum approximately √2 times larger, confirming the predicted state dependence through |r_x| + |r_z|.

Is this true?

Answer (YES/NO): NO